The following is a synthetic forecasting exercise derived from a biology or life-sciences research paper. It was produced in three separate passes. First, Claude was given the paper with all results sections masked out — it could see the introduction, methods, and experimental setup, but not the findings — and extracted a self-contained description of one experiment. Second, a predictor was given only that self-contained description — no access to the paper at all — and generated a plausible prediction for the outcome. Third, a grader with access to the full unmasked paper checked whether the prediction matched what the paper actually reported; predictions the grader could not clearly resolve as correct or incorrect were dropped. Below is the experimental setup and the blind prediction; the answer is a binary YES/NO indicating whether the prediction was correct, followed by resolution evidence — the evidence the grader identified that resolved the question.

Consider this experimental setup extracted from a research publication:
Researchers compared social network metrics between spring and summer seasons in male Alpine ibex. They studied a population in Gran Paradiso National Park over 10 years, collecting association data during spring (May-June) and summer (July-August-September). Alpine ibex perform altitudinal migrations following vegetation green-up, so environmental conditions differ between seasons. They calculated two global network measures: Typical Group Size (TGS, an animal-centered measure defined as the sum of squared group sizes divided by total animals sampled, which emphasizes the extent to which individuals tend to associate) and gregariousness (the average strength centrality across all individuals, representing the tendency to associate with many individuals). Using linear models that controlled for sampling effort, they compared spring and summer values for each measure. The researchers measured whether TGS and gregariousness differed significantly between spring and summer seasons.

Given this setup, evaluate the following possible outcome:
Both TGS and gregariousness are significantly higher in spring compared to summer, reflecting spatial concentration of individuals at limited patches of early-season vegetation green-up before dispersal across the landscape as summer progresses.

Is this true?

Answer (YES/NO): YES